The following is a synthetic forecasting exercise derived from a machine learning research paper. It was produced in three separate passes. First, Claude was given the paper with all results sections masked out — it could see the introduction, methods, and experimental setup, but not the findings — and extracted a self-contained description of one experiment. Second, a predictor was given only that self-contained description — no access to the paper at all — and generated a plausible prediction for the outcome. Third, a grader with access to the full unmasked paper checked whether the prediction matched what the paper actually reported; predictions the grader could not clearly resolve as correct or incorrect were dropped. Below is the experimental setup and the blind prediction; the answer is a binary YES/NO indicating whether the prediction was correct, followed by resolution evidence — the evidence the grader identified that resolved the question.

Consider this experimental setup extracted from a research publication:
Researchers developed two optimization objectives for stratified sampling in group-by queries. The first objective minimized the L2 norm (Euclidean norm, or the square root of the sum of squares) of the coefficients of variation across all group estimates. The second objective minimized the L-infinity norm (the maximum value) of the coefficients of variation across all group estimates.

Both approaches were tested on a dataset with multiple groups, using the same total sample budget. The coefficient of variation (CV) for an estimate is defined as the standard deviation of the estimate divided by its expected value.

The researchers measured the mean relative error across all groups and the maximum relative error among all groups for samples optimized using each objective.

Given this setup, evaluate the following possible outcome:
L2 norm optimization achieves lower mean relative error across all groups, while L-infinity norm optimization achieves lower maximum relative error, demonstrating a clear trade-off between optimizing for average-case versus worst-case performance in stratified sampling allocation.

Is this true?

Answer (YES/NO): YES